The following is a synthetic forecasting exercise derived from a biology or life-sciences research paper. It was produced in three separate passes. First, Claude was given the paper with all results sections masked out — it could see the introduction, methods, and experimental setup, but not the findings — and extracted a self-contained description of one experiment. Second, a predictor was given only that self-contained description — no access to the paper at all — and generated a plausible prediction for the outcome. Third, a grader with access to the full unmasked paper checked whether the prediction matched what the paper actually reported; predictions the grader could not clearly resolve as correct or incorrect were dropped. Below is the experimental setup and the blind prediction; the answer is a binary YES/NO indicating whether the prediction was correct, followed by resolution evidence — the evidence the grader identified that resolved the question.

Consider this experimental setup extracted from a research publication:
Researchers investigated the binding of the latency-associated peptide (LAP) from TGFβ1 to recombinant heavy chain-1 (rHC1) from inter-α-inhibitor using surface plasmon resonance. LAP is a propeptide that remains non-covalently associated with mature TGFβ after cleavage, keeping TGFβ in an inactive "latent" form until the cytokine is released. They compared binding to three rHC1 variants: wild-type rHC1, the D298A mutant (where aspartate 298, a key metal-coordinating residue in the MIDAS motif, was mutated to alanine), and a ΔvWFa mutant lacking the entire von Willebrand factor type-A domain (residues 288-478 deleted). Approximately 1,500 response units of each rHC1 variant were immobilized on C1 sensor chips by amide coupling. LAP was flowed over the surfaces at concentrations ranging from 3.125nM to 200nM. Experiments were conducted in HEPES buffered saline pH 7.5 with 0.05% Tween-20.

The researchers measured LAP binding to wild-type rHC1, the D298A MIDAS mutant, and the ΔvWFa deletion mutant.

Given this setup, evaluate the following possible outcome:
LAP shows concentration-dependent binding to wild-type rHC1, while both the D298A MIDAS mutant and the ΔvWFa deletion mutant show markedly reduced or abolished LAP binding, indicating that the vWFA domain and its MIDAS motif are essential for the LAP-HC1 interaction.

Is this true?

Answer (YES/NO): NO